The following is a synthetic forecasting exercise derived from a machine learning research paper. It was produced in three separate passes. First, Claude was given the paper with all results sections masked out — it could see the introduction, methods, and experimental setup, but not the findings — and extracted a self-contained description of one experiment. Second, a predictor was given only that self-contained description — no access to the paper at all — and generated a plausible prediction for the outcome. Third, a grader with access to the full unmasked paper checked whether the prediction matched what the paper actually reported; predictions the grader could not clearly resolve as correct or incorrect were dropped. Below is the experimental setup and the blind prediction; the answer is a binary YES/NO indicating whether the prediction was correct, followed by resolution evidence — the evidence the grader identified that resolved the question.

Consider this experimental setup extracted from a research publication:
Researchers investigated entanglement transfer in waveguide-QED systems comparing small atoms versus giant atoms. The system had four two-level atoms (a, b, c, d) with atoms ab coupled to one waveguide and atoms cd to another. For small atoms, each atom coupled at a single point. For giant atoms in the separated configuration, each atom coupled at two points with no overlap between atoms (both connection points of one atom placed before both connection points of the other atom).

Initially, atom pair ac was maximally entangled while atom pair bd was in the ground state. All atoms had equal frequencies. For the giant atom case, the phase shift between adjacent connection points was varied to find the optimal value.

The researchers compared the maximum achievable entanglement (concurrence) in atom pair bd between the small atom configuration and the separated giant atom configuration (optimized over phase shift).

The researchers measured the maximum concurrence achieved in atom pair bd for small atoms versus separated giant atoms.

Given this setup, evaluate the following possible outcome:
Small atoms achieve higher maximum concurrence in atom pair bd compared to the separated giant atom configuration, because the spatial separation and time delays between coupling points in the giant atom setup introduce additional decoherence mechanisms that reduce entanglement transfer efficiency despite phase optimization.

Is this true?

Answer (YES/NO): NO